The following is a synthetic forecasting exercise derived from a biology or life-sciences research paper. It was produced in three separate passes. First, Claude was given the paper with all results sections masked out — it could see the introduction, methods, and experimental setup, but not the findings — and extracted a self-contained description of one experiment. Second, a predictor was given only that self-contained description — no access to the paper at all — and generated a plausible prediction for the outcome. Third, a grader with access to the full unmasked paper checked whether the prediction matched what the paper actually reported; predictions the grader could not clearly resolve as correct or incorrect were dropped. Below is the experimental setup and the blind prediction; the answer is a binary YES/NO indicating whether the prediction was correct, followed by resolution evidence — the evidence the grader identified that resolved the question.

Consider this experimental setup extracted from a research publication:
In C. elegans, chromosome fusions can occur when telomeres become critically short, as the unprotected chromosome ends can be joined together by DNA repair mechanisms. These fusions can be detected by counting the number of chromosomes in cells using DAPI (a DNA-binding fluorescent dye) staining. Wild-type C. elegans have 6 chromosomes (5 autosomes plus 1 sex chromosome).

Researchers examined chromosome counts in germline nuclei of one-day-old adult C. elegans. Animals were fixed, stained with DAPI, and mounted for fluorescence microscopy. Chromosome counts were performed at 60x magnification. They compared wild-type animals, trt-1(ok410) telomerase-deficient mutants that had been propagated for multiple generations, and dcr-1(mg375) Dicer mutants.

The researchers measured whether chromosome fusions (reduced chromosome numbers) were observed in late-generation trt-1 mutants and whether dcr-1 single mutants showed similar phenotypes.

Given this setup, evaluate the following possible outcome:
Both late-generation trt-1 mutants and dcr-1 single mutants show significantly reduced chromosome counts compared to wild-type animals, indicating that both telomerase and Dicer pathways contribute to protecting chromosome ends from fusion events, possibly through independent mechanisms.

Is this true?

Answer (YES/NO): NO